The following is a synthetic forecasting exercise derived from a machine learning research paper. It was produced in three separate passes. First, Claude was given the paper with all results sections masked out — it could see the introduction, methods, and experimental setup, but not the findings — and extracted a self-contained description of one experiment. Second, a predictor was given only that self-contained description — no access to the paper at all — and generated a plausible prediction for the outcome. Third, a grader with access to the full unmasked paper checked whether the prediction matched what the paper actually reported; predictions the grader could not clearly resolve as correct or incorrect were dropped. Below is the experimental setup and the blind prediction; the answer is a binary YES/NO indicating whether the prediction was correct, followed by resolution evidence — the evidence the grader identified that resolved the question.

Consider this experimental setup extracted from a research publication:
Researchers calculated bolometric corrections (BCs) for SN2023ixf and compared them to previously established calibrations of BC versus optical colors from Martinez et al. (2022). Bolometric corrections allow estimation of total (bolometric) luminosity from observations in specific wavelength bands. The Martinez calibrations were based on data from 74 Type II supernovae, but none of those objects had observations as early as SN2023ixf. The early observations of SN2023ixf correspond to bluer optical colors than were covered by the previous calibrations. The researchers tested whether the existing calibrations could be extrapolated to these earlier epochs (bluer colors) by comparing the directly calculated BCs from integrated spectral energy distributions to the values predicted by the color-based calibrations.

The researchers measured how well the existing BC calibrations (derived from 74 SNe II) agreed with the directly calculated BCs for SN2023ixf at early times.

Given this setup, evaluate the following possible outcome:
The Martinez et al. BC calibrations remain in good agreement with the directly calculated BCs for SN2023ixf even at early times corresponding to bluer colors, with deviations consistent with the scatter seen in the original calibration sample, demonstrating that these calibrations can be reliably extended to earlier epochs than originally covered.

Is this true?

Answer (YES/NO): YES